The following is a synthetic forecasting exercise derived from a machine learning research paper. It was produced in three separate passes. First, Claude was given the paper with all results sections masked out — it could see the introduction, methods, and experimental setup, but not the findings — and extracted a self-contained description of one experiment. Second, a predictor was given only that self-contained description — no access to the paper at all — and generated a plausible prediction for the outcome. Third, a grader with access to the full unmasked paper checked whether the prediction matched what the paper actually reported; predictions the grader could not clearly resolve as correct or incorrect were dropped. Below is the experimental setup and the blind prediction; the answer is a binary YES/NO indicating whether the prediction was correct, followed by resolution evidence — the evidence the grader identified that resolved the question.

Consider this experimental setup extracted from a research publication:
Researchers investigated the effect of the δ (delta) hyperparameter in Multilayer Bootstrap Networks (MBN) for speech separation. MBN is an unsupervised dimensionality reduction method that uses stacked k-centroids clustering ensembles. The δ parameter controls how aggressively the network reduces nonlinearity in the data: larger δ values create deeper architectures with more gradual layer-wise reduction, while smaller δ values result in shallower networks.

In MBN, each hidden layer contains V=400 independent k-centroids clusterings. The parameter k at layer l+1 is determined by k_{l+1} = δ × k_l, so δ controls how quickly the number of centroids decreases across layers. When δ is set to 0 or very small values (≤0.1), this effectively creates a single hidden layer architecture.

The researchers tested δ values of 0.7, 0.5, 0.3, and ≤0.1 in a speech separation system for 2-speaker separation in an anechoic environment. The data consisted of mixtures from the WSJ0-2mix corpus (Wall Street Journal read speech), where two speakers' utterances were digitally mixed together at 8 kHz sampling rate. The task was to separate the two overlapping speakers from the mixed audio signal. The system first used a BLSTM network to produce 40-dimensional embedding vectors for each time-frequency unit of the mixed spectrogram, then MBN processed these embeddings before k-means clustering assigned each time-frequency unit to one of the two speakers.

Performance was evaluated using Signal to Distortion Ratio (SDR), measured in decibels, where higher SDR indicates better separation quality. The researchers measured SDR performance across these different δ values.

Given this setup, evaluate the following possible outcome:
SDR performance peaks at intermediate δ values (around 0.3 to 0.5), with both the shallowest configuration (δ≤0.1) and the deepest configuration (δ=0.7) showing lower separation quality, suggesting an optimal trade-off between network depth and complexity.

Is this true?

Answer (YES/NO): NO